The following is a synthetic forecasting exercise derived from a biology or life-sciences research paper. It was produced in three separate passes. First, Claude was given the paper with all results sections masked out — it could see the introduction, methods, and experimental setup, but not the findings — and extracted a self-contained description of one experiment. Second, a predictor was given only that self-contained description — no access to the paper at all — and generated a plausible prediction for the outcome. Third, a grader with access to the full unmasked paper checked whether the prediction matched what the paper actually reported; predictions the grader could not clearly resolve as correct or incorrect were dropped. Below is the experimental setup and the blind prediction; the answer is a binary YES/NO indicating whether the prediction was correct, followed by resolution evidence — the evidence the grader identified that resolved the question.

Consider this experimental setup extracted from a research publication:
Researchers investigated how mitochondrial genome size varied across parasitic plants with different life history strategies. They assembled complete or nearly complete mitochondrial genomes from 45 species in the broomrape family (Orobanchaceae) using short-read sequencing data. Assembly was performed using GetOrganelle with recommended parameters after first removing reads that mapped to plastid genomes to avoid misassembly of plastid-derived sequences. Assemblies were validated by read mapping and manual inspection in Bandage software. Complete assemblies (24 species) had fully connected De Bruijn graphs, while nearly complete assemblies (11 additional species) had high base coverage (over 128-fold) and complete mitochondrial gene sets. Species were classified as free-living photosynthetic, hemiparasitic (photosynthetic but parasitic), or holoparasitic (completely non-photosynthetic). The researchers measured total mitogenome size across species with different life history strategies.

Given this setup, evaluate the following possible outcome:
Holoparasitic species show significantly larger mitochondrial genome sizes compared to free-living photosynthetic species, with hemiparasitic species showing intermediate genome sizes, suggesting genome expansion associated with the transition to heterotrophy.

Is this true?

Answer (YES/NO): NO